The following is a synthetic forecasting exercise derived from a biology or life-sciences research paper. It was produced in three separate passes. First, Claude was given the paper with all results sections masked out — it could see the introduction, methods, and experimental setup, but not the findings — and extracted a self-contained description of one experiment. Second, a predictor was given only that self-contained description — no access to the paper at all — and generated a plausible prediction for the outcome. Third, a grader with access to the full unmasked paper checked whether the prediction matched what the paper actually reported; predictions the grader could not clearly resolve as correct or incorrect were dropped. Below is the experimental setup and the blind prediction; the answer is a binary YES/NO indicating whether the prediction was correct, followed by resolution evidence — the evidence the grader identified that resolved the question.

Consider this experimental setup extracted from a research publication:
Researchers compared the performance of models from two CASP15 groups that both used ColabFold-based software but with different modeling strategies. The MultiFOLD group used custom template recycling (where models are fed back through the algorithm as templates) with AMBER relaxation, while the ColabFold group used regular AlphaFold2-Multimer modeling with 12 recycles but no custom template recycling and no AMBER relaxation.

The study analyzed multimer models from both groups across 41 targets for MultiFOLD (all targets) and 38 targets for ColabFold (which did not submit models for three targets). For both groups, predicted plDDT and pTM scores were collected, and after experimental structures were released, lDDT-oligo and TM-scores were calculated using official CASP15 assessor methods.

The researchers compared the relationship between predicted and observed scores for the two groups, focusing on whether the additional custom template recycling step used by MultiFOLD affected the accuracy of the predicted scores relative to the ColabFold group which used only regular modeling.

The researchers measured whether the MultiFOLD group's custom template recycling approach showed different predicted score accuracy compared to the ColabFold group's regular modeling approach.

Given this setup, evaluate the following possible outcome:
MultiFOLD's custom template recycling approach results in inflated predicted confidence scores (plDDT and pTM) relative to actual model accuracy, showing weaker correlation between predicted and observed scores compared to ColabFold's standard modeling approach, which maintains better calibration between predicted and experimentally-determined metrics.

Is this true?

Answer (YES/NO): NO